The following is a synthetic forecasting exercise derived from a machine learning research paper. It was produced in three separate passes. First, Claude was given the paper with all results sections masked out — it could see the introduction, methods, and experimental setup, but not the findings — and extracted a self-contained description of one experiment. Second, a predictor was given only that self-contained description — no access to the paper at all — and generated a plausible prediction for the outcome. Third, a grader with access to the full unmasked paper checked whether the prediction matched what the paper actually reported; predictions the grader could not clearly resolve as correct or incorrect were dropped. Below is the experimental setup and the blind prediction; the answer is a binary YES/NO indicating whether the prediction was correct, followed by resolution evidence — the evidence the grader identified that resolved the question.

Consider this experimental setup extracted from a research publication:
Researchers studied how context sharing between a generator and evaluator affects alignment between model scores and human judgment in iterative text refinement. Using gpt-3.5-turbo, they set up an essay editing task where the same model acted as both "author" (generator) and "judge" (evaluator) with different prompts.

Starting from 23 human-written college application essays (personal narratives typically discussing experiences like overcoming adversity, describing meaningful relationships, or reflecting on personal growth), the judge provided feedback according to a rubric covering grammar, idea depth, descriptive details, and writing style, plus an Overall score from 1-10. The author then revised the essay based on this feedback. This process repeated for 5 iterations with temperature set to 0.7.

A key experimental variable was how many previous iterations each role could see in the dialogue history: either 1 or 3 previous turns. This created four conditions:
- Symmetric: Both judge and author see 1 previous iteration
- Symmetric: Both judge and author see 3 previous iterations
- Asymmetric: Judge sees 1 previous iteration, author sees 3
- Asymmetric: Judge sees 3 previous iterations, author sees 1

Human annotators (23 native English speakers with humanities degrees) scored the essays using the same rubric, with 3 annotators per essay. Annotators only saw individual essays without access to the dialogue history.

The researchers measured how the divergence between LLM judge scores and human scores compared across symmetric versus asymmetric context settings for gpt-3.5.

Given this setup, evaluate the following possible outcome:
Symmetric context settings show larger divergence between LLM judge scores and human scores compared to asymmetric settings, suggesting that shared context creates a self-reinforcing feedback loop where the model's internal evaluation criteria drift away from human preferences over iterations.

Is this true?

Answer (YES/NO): YES